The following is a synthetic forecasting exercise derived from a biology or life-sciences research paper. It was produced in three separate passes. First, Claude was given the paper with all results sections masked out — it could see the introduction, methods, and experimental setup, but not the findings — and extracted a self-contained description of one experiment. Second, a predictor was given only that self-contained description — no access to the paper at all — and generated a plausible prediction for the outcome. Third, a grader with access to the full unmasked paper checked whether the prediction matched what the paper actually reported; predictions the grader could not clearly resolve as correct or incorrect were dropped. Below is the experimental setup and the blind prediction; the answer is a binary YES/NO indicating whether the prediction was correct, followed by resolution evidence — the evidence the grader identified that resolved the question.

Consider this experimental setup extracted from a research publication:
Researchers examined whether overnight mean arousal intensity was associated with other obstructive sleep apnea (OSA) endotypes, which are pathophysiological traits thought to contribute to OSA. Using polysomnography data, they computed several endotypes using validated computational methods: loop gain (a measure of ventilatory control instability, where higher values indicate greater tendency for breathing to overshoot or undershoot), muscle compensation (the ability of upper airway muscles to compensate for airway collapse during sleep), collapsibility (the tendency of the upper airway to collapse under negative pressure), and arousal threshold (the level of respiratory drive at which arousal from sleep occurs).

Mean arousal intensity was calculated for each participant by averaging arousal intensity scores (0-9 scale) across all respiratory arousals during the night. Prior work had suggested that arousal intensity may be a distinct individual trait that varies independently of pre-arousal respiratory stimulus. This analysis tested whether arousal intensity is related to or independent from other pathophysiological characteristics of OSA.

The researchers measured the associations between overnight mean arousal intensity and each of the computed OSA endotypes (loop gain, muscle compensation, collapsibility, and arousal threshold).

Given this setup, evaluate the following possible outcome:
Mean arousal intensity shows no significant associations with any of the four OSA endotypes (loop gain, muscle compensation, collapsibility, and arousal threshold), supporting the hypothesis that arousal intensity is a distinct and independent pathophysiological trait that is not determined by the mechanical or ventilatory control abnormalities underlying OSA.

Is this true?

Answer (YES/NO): YES